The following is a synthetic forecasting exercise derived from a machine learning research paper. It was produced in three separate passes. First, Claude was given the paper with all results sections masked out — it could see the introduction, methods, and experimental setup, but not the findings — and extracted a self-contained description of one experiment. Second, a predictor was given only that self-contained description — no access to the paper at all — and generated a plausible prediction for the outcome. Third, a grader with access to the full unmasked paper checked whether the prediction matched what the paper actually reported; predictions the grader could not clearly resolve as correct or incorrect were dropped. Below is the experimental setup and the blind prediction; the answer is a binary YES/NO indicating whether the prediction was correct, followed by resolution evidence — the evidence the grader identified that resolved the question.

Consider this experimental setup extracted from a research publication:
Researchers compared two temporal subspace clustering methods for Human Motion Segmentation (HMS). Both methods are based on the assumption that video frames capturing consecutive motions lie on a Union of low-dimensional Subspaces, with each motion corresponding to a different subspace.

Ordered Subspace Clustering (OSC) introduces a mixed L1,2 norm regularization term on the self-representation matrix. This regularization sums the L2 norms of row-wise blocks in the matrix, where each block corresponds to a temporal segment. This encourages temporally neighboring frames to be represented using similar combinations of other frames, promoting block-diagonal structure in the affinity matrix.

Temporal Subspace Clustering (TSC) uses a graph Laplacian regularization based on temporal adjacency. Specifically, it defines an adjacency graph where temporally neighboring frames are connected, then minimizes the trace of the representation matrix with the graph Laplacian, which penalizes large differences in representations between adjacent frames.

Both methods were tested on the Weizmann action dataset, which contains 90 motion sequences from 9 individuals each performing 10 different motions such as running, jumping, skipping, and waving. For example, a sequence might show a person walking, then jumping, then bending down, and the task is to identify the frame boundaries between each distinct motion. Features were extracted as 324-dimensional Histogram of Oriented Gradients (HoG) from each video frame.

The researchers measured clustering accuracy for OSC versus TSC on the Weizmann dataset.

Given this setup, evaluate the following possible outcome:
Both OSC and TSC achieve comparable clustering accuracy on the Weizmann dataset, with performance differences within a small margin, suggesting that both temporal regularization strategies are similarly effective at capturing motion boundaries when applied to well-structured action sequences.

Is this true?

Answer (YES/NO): NO